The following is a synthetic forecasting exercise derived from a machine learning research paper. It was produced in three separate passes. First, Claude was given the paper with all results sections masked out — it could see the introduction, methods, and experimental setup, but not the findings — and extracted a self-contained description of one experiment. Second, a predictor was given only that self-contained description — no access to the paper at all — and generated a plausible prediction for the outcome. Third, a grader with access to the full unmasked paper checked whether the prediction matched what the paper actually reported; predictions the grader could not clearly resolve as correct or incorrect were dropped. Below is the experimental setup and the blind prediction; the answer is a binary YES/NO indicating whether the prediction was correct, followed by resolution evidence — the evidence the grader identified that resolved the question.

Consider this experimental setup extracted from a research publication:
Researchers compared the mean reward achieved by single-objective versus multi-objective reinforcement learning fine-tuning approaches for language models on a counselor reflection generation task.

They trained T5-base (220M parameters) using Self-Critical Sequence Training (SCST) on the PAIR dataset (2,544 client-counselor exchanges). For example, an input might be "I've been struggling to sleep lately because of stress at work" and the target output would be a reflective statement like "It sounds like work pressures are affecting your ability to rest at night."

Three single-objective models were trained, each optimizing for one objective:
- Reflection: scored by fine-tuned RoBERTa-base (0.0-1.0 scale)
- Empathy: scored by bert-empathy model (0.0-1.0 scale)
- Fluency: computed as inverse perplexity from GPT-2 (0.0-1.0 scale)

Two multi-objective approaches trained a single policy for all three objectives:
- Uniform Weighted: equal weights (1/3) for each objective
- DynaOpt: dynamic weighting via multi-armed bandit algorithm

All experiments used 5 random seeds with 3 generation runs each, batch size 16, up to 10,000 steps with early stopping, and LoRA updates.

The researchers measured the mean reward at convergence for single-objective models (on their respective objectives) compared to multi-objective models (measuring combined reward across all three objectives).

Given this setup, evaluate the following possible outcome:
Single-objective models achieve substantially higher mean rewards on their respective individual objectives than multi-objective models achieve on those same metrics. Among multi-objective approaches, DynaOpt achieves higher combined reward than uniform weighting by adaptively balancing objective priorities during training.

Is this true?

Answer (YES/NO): NO